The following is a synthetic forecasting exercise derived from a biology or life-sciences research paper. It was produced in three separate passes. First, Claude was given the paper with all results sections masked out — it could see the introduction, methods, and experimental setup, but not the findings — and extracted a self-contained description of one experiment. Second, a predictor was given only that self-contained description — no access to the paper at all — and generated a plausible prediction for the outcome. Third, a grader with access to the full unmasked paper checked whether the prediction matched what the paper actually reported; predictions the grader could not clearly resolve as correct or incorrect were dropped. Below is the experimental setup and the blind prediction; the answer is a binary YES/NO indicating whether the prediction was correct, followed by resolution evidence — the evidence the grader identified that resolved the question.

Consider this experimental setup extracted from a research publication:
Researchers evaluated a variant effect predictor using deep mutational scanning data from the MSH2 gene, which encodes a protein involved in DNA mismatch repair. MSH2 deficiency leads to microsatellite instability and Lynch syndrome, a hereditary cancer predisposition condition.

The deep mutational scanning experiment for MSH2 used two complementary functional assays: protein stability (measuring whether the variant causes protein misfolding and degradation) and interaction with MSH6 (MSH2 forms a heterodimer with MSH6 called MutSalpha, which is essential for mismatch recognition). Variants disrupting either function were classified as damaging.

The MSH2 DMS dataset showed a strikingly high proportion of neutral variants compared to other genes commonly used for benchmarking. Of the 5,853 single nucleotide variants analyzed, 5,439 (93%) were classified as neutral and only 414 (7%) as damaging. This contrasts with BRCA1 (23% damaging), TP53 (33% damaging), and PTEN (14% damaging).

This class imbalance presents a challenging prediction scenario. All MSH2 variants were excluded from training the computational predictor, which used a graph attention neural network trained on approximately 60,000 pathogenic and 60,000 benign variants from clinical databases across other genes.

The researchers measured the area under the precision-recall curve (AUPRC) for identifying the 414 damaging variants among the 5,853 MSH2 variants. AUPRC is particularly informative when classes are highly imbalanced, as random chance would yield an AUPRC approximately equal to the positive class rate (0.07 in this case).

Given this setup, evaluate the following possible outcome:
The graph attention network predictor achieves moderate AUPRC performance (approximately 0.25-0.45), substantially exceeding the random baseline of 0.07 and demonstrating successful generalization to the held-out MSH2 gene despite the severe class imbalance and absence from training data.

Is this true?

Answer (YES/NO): YES